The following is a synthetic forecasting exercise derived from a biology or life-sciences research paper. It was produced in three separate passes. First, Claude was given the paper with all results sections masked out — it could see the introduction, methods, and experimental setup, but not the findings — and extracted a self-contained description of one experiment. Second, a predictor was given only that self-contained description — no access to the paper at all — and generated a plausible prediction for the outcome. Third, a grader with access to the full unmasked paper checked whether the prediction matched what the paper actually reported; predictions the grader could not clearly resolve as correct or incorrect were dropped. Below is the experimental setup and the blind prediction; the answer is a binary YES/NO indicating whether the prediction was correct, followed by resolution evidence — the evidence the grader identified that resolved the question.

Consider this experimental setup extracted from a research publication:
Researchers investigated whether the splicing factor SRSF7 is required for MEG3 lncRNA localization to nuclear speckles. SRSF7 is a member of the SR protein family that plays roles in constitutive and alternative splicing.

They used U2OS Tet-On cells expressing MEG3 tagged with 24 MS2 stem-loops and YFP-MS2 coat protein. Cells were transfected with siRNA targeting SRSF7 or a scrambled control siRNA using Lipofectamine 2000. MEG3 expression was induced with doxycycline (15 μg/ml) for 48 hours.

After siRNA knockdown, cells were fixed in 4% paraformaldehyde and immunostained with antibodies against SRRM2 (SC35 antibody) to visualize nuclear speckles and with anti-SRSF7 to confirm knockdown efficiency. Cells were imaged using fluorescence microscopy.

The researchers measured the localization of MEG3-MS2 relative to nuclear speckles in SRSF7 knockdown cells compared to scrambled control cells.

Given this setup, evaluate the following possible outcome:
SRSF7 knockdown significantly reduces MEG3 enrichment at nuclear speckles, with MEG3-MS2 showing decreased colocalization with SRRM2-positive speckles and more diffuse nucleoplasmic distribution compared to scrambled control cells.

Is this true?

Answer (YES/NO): NO